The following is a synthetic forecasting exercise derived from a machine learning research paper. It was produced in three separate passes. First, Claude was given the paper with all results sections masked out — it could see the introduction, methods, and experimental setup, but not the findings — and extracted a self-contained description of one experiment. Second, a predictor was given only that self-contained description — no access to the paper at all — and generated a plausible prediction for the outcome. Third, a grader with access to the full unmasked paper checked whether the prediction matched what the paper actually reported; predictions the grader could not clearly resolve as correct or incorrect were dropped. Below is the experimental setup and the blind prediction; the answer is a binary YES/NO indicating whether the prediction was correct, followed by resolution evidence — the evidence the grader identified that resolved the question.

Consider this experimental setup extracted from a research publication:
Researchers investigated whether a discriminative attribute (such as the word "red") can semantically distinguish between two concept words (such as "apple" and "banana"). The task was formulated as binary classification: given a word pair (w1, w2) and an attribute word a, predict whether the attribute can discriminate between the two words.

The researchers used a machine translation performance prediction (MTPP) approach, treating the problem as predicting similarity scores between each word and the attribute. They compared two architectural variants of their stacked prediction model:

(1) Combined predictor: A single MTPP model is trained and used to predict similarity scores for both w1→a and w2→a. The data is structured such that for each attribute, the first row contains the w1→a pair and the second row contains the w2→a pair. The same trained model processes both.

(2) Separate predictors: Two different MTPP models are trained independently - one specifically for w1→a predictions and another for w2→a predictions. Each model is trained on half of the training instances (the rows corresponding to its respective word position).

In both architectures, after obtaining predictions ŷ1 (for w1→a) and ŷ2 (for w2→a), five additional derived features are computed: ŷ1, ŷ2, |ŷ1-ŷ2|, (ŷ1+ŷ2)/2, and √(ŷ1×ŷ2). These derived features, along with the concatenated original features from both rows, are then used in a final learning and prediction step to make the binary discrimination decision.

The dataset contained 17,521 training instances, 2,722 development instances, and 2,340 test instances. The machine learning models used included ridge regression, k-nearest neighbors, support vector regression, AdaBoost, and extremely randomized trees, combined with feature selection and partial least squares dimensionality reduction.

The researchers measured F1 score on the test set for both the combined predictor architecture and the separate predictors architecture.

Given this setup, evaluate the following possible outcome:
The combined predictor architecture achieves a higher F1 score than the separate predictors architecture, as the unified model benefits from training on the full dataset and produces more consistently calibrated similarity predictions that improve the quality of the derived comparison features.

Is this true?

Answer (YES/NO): YES